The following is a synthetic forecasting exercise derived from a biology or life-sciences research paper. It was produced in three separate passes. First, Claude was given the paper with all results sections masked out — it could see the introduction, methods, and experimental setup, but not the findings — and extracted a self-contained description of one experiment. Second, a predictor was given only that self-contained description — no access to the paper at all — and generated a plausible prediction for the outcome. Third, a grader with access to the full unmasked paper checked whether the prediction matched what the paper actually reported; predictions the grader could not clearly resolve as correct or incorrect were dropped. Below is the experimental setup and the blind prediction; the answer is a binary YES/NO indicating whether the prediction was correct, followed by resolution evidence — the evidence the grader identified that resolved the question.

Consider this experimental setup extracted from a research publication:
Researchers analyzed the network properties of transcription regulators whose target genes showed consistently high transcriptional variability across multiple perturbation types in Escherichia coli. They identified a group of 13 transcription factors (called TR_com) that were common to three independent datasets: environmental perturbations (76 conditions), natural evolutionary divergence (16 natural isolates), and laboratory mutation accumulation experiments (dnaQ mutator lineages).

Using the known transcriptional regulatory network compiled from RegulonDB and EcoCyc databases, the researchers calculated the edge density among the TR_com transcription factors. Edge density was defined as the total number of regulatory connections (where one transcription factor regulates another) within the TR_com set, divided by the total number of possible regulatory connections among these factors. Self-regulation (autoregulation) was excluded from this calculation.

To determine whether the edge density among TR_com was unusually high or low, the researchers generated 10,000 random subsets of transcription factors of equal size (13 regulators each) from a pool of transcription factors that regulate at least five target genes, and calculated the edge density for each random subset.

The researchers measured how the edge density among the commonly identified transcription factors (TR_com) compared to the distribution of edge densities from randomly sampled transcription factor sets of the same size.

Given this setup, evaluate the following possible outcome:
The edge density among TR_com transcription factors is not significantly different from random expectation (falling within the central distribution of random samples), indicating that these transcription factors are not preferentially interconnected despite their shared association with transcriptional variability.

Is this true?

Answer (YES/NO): NO